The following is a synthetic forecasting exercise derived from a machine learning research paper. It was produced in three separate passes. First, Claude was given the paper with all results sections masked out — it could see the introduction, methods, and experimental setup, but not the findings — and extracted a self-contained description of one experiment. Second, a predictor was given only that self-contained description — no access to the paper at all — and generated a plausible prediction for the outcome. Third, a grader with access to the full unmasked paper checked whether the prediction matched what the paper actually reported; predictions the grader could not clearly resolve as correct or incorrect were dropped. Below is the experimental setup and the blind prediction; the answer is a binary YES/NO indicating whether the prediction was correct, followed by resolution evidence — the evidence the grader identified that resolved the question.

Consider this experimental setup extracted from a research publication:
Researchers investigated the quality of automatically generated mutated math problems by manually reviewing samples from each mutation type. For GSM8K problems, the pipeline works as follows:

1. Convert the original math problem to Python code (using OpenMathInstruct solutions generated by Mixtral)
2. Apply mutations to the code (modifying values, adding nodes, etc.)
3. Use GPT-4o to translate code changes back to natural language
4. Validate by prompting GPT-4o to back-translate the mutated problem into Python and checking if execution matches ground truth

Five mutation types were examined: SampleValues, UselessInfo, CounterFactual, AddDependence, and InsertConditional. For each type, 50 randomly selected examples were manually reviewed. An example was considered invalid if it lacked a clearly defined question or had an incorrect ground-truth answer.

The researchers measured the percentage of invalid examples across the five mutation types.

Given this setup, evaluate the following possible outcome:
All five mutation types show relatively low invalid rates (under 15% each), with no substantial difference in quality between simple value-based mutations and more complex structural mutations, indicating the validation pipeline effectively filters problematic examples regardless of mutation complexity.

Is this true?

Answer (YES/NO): YES